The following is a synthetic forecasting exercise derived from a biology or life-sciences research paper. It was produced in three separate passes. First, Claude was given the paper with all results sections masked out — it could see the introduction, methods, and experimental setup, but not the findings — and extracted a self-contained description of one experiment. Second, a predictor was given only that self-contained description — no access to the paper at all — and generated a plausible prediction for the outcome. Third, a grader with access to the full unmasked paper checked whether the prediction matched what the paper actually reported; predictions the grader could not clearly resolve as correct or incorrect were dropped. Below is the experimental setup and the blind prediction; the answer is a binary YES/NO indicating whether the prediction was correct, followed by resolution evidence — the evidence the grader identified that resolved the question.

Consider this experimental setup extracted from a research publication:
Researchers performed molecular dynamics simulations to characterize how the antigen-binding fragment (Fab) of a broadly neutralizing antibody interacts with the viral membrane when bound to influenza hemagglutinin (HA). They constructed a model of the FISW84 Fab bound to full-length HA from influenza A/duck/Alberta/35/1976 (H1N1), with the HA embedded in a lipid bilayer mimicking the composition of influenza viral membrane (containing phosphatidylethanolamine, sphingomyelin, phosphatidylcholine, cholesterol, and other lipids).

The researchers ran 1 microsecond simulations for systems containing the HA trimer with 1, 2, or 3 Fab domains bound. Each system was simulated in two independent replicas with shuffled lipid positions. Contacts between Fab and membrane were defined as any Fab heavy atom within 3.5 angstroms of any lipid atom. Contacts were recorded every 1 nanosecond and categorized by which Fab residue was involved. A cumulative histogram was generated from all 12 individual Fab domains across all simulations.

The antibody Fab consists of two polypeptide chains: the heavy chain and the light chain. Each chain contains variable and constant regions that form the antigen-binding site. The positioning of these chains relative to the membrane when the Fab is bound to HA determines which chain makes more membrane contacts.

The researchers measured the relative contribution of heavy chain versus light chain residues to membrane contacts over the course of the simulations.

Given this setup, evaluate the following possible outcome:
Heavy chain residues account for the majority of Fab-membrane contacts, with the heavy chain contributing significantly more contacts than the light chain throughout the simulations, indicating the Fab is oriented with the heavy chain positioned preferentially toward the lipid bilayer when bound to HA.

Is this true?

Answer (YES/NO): YES